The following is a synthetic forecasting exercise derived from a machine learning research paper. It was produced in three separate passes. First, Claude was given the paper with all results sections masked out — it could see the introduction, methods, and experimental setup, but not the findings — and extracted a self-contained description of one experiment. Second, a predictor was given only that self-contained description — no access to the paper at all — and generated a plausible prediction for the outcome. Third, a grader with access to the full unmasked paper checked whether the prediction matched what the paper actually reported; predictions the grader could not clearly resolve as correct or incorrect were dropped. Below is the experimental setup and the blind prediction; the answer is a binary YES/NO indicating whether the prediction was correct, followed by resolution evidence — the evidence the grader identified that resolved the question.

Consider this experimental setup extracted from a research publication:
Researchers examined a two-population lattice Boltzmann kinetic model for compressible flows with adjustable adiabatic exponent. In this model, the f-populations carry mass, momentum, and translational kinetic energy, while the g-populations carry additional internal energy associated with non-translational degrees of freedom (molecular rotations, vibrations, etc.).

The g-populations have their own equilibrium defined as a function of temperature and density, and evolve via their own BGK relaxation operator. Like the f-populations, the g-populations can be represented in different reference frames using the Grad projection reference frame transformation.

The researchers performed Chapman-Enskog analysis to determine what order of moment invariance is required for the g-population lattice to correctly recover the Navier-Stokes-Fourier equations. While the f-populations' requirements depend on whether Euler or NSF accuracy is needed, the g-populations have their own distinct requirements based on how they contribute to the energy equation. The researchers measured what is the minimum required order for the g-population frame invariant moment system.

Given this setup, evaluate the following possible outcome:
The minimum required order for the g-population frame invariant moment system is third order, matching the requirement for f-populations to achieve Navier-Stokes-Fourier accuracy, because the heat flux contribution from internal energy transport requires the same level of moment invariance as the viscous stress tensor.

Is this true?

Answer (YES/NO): NO